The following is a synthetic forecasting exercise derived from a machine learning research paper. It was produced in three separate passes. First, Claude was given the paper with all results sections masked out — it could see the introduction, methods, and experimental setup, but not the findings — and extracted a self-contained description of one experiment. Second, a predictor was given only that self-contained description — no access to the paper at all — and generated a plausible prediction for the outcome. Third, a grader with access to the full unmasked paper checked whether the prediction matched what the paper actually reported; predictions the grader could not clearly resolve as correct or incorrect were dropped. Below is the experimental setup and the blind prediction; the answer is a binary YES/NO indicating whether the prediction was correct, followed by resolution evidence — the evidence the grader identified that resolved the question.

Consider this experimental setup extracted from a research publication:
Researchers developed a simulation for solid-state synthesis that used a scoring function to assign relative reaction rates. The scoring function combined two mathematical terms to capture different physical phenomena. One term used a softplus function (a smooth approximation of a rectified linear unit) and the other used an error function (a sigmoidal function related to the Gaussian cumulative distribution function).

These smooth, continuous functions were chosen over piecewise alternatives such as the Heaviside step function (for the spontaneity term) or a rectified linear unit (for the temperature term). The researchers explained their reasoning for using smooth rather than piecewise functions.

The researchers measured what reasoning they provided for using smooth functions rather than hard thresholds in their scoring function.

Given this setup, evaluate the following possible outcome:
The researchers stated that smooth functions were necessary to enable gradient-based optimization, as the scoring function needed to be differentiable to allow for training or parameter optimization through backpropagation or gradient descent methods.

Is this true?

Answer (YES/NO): NO